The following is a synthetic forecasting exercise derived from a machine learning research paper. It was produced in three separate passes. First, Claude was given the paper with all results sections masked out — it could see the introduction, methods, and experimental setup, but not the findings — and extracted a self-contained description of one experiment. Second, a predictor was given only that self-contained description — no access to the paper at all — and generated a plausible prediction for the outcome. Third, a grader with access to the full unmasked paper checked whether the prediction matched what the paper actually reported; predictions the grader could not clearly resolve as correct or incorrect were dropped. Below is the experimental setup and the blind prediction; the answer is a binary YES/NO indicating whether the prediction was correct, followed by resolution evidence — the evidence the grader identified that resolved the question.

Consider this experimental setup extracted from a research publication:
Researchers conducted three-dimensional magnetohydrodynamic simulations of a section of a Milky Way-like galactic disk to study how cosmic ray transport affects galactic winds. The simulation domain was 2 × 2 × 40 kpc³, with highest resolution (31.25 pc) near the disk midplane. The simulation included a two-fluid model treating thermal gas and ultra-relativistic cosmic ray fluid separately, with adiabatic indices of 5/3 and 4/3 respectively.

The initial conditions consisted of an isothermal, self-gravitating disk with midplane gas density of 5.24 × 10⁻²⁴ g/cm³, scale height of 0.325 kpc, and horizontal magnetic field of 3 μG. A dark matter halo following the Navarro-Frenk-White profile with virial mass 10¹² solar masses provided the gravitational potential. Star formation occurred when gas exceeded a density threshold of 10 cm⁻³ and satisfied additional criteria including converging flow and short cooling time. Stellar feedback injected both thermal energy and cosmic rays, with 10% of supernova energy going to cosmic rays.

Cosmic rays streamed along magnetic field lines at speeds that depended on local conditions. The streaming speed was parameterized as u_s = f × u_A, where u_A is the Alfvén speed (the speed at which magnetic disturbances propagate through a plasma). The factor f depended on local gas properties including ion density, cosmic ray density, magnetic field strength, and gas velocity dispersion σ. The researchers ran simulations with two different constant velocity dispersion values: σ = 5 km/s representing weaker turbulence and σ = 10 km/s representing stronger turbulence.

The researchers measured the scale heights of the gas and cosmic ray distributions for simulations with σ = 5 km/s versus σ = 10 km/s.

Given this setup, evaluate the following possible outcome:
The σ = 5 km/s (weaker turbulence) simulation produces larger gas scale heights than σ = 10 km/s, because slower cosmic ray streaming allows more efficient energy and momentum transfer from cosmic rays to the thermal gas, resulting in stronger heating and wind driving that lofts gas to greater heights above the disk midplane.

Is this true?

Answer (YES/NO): NO